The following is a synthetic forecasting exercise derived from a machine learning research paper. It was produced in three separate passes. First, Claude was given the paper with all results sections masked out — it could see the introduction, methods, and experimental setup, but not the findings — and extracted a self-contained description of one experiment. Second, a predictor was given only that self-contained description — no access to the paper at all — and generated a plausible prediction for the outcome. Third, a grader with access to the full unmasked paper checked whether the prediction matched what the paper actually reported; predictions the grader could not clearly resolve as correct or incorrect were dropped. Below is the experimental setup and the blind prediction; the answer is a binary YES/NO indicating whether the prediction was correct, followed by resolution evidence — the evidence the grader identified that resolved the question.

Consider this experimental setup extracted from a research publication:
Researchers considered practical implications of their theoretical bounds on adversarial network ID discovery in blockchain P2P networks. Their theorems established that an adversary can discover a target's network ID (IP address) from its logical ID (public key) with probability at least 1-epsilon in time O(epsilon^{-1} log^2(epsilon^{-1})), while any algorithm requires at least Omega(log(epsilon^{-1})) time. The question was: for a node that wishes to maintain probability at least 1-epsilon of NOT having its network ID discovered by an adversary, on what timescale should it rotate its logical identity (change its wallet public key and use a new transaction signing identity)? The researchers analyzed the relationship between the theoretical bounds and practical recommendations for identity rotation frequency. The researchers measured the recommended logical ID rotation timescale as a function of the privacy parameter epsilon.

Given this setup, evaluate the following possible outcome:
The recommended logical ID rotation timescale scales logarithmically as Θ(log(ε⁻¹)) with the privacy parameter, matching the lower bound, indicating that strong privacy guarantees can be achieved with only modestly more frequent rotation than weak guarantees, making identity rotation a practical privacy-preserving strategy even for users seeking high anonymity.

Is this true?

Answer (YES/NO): YES